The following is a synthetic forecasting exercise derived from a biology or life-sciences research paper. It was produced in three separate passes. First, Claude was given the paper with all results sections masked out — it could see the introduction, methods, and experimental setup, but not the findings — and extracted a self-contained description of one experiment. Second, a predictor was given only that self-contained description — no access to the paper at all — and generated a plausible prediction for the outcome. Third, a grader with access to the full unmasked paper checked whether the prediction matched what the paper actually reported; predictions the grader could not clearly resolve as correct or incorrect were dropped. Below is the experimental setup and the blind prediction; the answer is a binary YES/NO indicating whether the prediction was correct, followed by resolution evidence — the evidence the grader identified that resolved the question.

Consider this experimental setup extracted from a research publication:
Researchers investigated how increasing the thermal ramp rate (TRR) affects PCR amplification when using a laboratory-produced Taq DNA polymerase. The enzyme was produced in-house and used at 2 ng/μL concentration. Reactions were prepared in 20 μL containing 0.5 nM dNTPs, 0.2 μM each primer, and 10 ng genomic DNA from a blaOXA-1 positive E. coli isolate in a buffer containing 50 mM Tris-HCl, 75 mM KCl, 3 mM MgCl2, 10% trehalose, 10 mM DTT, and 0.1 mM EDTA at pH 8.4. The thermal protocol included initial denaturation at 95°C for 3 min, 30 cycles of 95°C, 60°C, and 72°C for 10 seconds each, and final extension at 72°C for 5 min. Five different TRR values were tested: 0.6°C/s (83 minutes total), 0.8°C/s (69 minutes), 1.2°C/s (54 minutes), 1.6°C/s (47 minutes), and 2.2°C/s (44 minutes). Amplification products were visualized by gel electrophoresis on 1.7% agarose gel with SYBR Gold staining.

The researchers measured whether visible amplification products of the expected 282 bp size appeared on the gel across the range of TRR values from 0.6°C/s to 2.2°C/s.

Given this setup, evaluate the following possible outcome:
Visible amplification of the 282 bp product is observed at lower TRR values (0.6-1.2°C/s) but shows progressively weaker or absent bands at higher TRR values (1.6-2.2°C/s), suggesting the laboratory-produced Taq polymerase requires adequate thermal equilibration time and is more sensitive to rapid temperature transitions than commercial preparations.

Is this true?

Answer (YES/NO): NO